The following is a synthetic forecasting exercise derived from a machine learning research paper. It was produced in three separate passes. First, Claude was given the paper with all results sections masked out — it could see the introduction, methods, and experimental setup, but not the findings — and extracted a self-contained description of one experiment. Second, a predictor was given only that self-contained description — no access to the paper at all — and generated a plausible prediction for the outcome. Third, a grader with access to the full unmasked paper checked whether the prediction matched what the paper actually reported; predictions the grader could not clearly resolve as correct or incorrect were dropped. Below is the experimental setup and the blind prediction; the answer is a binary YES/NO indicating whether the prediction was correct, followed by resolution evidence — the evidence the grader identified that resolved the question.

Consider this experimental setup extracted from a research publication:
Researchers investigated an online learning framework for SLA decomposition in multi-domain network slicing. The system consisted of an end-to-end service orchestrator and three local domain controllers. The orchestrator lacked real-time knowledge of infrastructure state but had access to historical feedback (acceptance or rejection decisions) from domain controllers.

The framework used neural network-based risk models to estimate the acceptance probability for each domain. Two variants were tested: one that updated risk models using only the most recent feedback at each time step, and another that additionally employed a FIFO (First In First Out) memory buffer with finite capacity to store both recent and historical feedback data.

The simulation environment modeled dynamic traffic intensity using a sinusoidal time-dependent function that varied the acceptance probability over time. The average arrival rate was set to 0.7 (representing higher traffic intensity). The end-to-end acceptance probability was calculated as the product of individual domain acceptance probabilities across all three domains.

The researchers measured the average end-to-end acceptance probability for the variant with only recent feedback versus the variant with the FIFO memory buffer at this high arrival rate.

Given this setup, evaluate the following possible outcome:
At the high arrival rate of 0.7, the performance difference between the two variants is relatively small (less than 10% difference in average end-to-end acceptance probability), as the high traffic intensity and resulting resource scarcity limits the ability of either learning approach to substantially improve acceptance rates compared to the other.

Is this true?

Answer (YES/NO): NO